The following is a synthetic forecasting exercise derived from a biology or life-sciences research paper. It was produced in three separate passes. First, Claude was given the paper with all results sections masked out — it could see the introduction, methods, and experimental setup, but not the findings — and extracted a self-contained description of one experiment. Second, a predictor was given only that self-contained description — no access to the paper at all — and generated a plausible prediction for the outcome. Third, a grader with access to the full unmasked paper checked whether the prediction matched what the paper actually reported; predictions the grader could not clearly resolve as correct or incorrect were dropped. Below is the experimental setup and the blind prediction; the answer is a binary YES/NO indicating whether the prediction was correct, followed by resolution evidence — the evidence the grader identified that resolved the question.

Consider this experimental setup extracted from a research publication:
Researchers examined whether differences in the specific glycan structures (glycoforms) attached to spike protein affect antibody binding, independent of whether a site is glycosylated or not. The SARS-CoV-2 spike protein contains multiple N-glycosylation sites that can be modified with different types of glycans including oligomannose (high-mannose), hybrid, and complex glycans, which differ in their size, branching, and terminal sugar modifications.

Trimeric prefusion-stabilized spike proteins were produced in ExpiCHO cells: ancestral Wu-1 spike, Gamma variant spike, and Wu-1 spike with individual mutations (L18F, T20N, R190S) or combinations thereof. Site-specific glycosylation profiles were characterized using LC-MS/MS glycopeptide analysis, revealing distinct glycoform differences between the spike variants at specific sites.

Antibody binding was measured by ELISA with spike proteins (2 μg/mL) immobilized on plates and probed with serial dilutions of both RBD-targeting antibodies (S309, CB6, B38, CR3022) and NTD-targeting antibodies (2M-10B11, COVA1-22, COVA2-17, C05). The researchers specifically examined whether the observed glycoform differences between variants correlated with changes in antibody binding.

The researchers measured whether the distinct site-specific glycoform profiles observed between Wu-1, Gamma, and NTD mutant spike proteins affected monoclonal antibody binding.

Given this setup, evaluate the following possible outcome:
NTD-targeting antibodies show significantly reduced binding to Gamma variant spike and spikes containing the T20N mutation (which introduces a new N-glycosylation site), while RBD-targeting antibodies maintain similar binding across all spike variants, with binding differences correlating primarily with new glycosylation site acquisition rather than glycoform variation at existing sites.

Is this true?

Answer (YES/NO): NO